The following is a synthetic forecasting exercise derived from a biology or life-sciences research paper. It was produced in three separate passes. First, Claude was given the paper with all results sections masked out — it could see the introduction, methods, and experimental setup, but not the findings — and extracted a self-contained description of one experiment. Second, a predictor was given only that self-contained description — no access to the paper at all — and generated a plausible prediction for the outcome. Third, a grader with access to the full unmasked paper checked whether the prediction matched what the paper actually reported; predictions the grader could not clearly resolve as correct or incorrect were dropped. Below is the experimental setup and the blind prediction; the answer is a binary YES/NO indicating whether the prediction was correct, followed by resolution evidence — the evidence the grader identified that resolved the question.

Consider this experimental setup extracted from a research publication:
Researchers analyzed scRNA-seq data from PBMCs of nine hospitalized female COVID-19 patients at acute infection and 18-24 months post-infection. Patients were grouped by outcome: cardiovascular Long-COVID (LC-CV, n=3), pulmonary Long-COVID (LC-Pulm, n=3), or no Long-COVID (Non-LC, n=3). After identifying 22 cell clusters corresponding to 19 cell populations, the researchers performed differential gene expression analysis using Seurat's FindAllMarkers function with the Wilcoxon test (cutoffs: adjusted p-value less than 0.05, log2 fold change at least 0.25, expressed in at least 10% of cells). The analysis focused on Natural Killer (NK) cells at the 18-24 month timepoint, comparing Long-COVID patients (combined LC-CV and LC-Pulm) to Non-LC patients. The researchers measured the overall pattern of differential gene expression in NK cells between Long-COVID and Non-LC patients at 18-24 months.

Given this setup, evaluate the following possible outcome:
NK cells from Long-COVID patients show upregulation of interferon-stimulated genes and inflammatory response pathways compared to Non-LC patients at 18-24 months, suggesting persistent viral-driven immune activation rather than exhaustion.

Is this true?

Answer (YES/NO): NO